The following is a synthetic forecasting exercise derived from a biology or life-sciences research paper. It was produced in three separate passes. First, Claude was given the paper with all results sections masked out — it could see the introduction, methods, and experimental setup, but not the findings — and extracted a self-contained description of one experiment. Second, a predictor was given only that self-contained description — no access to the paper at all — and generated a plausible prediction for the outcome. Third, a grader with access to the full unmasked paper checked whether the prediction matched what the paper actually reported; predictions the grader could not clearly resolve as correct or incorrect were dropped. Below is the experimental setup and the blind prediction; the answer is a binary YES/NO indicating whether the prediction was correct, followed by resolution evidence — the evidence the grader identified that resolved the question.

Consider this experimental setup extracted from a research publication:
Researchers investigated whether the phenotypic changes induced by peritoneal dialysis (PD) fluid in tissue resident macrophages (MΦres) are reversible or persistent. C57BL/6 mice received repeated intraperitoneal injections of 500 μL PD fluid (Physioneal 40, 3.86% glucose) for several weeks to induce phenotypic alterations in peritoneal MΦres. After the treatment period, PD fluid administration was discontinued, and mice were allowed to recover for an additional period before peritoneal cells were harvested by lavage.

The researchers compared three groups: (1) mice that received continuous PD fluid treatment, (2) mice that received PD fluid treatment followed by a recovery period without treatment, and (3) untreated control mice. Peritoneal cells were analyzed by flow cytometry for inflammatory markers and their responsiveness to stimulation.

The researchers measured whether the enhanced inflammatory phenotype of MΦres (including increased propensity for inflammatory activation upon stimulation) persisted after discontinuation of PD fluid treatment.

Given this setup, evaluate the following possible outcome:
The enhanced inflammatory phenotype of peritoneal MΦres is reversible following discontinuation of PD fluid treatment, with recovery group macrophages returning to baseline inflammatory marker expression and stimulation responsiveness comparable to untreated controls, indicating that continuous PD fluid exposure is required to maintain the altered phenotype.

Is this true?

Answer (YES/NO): NO